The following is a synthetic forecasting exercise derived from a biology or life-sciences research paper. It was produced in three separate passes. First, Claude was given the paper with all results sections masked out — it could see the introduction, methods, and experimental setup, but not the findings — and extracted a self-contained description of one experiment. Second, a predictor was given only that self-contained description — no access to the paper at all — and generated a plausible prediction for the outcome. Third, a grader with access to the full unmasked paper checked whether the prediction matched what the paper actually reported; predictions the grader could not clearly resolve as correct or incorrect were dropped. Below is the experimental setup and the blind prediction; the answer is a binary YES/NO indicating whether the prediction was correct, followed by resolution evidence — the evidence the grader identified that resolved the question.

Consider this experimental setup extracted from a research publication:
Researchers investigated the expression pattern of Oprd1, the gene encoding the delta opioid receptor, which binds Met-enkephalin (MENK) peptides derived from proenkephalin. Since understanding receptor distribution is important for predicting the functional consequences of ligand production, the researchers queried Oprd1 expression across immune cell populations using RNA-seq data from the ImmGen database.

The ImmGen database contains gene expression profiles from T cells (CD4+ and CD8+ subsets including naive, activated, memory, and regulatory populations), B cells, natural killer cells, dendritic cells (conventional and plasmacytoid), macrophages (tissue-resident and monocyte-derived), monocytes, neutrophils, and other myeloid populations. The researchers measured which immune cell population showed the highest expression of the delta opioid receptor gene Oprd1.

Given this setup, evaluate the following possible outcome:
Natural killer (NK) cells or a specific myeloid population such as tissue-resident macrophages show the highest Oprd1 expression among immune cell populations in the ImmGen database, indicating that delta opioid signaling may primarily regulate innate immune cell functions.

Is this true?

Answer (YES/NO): NO